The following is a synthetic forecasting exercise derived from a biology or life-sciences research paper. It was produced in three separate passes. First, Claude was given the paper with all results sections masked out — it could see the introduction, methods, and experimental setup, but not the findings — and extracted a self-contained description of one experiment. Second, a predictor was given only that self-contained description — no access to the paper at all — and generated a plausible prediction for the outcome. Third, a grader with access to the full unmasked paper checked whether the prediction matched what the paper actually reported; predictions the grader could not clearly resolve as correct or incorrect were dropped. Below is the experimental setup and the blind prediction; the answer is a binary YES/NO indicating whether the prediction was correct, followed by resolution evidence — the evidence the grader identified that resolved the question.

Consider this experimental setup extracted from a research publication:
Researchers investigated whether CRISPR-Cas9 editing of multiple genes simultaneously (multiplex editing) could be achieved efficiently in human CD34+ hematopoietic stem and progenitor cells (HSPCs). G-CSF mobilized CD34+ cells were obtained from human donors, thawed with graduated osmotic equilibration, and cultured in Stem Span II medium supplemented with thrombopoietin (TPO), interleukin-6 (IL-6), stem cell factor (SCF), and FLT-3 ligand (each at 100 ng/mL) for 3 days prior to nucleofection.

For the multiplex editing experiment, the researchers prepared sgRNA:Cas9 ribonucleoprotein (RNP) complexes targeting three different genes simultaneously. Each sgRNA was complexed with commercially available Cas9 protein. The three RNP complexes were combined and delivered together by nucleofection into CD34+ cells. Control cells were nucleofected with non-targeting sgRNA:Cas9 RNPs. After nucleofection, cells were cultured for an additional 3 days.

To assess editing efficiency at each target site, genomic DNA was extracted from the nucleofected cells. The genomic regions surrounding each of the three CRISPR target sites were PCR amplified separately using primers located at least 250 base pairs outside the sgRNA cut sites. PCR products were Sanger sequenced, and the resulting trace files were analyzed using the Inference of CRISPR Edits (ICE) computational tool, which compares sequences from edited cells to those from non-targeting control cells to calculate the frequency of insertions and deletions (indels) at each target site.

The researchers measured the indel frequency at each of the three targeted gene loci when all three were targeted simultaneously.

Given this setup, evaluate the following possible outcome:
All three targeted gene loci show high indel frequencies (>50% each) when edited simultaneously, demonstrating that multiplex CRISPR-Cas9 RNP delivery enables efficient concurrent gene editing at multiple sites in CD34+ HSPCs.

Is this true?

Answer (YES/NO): YES